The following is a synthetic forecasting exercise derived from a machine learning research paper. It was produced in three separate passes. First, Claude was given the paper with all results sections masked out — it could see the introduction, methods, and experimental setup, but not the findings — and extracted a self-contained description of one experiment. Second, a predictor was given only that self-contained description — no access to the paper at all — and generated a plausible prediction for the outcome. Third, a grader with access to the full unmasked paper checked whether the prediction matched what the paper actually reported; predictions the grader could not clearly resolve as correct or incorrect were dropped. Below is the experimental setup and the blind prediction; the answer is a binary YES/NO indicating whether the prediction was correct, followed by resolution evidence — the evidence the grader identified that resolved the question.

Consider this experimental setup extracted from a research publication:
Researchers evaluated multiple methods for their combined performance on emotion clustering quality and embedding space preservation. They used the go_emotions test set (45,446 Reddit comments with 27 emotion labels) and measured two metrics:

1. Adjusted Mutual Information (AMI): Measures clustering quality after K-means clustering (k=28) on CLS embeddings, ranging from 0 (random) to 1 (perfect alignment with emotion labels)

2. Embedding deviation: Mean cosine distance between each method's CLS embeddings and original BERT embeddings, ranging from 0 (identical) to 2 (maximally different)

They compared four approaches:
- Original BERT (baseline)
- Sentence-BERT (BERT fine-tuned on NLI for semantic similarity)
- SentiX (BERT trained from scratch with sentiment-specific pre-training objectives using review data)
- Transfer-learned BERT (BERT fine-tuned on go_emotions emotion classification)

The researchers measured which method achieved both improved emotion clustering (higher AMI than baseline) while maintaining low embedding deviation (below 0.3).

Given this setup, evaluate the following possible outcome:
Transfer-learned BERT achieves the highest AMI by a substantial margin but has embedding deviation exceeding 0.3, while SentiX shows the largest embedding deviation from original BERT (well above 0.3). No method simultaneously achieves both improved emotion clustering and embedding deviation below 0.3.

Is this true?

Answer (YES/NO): NO